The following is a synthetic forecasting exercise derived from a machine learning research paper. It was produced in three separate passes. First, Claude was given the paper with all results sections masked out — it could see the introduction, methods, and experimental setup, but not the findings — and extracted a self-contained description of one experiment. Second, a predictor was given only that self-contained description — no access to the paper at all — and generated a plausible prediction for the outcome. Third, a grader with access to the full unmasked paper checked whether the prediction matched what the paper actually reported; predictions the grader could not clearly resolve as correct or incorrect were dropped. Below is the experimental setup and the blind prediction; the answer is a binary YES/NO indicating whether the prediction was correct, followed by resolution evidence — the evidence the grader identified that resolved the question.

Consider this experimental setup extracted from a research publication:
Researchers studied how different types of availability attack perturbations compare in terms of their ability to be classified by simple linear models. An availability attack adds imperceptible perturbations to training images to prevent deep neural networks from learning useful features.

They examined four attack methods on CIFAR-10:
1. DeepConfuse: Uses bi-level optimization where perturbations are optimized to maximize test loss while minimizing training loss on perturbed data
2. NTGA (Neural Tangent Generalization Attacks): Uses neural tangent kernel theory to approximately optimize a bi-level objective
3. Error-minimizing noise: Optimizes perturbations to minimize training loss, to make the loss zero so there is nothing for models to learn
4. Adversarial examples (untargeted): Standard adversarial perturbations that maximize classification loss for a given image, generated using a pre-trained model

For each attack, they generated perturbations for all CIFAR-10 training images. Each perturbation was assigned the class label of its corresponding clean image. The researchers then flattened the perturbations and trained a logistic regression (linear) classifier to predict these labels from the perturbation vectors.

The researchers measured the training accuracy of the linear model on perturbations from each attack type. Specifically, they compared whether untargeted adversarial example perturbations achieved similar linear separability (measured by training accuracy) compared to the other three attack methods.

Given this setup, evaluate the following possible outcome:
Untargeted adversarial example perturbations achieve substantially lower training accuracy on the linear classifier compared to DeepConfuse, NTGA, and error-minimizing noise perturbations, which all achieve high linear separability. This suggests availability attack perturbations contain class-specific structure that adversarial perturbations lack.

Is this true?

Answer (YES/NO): NO